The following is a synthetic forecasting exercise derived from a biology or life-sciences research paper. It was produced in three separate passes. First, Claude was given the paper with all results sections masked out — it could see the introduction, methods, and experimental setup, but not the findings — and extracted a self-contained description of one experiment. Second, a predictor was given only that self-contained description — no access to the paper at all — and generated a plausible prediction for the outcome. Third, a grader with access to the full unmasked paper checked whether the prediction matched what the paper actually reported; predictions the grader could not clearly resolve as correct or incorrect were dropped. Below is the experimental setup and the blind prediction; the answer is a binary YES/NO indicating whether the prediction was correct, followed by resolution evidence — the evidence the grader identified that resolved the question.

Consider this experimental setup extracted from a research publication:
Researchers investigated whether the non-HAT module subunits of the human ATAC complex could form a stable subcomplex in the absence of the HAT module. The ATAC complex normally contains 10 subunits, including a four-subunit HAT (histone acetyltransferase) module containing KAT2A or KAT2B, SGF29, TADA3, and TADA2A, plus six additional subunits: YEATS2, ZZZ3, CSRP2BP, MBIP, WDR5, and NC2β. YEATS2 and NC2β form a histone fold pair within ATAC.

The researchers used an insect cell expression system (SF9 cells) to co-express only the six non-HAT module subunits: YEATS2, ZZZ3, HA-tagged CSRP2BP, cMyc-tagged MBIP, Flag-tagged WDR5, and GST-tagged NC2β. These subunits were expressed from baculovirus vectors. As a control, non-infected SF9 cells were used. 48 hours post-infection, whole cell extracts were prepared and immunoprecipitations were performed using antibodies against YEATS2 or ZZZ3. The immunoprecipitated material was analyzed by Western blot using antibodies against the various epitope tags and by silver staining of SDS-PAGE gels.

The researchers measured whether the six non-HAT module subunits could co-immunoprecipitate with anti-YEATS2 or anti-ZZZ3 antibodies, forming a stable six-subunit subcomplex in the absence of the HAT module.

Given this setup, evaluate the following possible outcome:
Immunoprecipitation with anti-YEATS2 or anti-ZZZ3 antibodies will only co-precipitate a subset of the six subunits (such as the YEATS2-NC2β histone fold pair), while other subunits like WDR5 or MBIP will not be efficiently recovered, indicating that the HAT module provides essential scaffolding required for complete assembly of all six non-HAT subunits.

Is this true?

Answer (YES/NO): NO